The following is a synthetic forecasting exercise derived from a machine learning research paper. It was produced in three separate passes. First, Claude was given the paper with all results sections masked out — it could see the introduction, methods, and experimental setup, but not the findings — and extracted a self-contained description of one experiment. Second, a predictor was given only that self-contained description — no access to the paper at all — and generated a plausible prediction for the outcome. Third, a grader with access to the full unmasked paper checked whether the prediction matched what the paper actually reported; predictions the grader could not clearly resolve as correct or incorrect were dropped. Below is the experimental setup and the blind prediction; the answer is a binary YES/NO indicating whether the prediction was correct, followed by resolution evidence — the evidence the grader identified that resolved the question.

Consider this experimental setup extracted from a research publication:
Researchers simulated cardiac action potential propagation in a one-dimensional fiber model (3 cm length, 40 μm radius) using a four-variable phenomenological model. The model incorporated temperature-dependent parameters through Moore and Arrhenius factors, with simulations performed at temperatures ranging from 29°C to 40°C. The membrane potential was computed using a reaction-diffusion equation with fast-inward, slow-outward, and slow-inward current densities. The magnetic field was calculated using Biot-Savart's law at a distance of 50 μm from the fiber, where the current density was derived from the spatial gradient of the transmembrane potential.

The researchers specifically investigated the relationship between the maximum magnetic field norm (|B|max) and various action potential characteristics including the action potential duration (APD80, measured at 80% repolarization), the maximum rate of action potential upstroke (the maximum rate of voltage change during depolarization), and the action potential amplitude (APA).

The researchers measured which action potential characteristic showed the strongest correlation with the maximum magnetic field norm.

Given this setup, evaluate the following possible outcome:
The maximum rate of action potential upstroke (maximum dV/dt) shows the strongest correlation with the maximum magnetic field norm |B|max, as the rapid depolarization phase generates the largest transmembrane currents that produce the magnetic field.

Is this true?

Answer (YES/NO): YES